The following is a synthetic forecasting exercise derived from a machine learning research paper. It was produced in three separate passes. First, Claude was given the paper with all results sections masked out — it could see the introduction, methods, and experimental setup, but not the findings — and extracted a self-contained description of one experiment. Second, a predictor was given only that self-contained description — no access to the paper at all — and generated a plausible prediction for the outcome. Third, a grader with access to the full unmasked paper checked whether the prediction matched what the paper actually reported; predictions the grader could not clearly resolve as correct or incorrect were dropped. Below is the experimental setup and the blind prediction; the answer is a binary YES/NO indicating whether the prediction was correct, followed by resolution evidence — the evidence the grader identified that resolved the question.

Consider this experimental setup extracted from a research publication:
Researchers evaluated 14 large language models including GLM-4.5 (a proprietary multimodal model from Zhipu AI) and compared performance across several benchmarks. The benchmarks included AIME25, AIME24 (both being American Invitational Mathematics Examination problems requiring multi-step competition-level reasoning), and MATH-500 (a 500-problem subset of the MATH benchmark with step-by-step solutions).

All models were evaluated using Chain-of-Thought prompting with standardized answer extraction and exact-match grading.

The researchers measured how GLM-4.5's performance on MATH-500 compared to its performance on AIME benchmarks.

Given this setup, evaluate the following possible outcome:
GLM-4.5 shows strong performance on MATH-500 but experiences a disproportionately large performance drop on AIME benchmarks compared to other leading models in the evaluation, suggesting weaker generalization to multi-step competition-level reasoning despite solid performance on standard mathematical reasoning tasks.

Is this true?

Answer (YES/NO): YES